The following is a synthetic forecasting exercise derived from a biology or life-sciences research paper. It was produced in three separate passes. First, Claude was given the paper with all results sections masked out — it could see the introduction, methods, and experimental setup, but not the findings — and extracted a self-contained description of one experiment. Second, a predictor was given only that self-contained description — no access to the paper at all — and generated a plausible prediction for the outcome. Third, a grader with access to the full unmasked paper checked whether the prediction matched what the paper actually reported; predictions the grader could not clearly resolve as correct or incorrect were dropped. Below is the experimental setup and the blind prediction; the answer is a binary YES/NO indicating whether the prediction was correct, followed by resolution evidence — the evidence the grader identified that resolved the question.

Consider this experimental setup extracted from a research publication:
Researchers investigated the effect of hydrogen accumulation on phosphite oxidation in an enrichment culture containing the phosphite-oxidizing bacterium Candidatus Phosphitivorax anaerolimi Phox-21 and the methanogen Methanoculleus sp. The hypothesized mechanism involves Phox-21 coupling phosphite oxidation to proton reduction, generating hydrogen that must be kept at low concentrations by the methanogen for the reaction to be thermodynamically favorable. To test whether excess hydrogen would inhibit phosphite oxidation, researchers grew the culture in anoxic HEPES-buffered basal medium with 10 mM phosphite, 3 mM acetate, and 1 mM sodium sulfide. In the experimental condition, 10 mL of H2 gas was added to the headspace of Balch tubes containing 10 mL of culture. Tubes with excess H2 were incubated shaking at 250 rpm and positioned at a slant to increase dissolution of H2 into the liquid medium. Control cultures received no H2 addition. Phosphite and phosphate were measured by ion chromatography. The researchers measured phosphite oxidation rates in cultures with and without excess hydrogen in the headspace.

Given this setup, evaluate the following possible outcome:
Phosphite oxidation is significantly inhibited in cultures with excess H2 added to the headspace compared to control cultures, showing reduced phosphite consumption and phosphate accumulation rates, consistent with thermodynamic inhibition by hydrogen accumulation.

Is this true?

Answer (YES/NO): YES